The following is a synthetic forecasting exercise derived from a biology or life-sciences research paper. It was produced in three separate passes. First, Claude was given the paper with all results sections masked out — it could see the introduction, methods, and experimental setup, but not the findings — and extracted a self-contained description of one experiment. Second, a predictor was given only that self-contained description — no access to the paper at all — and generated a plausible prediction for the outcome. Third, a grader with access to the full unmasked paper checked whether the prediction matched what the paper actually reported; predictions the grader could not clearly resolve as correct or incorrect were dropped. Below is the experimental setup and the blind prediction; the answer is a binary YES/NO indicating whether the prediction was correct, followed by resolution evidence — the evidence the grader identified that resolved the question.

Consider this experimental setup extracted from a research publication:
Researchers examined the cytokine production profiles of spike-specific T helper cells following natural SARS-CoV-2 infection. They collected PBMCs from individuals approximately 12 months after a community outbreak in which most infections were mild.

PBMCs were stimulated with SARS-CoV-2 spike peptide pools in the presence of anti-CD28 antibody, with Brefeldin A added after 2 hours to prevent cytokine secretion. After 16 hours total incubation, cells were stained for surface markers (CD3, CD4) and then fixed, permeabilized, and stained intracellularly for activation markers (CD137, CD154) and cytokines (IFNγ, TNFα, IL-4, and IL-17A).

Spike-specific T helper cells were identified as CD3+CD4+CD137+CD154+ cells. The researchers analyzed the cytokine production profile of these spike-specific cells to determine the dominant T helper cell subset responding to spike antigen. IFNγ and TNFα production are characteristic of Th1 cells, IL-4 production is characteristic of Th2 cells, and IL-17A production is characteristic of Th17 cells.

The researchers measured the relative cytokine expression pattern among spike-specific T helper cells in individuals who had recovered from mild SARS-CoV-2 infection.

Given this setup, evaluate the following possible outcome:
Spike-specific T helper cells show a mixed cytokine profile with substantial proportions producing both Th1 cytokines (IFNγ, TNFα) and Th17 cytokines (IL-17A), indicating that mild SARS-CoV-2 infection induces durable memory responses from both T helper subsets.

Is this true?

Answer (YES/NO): NO